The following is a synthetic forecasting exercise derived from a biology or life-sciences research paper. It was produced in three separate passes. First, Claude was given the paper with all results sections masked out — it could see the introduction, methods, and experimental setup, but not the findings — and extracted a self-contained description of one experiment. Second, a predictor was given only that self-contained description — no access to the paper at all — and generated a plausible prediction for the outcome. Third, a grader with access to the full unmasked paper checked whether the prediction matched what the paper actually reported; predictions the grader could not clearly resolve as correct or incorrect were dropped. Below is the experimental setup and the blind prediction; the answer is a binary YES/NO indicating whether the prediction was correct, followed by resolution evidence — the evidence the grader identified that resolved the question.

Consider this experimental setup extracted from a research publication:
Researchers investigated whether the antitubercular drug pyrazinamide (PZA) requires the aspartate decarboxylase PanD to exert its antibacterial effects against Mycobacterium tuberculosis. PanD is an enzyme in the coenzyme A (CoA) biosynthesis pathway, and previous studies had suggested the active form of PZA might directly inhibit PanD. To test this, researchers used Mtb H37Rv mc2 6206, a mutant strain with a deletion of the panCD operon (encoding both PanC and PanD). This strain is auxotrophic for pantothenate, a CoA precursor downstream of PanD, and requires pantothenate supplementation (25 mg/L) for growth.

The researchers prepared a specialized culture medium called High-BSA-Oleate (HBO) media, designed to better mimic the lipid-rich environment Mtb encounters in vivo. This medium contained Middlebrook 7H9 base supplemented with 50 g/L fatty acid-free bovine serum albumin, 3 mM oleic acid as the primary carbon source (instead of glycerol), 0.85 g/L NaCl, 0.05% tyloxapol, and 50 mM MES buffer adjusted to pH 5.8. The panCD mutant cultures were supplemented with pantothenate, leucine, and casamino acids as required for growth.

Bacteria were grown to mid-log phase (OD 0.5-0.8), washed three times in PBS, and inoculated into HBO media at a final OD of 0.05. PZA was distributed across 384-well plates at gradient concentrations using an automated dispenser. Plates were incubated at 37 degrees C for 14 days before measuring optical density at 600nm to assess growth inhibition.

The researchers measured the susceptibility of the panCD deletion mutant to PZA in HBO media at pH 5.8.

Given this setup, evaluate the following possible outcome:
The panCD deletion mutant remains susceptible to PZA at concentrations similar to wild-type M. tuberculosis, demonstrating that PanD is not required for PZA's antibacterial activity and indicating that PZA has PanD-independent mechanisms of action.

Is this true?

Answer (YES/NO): YES